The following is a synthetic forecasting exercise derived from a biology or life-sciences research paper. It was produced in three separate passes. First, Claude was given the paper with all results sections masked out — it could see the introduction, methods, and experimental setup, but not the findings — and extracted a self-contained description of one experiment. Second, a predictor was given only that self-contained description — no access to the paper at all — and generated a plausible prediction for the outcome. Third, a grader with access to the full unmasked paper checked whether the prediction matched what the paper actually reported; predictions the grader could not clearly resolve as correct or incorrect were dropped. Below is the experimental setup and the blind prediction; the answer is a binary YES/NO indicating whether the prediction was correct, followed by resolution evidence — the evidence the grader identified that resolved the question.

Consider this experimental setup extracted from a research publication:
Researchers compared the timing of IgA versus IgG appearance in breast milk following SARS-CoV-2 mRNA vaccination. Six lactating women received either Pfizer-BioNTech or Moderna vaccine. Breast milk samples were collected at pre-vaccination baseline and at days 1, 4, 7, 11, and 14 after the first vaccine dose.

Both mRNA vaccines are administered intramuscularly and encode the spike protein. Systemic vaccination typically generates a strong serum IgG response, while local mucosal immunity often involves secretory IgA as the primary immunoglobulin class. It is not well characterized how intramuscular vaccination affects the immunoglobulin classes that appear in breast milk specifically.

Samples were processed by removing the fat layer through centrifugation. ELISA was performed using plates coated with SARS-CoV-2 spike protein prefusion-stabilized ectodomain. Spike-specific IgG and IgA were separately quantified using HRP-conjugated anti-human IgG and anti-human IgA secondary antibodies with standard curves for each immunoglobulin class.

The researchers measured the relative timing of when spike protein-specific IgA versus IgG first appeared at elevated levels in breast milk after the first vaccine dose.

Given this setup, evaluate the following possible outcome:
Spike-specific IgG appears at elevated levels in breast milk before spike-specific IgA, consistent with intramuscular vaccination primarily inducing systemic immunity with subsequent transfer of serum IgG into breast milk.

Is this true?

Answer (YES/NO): NO